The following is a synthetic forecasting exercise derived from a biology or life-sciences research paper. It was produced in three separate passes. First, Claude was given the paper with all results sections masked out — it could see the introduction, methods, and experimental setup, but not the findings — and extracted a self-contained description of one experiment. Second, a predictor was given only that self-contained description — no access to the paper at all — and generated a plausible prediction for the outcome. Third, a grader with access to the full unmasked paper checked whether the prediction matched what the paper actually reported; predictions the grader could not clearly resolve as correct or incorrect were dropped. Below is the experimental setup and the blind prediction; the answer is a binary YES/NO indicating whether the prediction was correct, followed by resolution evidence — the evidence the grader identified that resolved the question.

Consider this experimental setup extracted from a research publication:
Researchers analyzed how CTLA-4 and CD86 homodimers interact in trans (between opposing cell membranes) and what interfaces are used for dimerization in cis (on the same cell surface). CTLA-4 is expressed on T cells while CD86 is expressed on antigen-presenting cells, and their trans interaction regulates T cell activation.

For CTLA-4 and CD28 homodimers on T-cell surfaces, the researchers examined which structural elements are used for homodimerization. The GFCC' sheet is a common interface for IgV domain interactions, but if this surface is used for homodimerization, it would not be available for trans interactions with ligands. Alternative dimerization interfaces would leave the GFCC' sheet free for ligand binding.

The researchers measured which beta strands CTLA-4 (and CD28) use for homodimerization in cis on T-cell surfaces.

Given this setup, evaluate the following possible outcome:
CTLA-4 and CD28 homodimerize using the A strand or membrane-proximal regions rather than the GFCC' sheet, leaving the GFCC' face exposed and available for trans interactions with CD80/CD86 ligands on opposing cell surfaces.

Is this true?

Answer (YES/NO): YES